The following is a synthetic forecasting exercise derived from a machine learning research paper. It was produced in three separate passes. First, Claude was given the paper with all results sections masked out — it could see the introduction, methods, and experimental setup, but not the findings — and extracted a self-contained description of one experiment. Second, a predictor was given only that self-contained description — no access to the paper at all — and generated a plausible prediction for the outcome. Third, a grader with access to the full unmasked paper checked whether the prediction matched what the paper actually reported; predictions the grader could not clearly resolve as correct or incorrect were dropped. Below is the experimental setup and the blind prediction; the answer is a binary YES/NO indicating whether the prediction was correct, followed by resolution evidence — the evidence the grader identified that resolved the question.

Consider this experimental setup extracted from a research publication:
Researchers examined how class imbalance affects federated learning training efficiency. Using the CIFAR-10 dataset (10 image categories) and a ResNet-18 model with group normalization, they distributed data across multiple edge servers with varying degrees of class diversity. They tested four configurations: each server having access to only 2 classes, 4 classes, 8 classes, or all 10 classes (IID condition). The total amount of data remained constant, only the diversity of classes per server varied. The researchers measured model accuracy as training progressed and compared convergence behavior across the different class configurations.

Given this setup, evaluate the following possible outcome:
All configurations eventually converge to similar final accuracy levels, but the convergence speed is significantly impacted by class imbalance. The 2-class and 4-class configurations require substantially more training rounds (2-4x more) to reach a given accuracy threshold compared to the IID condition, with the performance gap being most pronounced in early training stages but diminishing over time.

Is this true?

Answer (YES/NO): NO